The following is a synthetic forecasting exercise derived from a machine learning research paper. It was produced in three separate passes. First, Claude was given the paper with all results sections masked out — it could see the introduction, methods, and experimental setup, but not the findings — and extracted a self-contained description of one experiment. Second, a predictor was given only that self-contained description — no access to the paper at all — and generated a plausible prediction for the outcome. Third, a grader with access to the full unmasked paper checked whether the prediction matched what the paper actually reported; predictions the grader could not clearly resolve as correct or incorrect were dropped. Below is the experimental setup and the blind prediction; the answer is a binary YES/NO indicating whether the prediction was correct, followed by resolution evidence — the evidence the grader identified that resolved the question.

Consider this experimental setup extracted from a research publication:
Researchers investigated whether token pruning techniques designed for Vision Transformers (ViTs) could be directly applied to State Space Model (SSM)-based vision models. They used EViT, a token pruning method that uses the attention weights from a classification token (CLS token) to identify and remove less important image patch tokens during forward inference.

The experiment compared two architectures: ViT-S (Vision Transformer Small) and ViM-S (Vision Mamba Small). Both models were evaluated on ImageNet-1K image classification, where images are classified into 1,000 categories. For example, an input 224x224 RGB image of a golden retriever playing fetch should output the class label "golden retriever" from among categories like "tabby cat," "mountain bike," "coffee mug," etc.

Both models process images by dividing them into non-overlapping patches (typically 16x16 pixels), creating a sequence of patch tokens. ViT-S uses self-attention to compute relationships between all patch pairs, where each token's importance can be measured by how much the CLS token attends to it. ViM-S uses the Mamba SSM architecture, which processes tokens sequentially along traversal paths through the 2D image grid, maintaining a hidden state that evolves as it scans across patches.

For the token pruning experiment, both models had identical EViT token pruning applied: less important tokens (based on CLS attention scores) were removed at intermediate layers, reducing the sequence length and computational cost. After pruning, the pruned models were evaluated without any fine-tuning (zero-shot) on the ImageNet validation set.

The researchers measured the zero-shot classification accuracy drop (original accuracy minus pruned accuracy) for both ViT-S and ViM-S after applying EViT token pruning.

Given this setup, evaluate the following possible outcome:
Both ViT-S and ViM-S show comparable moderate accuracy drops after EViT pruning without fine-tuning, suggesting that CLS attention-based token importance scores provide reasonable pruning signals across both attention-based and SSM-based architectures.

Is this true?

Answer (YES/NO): NO